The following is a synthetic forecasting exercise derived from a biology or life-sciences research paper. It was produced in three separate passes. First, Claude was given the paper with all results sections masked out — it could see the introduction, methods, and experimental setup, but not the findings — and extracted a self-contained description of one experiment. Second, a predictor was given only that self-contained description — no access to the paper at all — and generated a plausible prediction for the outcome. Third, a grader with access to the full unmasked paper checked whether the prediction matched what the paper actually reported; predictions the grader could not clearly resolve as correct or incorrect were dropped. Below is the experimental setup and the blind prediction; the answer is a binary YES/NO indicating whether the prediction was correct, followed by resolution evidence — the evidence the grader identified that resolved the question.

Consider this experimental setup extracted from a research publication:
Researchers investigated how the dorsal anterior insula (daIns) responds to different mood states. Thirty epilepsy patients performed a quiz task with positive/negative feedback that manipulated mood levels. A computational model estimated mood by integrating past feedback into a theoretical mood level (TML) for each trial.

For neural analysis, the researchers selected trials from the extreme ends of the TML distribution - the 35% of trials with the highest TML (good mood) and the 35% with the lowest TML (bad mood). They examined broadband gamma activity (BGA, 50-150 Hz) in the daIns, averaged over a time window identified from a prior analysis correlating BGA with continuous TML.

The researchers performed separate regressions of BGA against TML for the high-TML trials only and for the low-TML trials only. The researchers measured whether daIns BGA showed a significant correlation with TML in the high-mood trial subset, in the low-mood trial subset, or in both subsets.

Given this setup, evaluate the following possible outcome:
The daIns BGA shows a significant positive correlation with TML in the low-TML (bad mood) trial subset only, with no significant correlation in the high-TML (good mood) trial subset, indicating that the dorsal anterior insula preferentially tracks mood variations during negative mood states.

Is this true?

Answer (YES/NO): NO